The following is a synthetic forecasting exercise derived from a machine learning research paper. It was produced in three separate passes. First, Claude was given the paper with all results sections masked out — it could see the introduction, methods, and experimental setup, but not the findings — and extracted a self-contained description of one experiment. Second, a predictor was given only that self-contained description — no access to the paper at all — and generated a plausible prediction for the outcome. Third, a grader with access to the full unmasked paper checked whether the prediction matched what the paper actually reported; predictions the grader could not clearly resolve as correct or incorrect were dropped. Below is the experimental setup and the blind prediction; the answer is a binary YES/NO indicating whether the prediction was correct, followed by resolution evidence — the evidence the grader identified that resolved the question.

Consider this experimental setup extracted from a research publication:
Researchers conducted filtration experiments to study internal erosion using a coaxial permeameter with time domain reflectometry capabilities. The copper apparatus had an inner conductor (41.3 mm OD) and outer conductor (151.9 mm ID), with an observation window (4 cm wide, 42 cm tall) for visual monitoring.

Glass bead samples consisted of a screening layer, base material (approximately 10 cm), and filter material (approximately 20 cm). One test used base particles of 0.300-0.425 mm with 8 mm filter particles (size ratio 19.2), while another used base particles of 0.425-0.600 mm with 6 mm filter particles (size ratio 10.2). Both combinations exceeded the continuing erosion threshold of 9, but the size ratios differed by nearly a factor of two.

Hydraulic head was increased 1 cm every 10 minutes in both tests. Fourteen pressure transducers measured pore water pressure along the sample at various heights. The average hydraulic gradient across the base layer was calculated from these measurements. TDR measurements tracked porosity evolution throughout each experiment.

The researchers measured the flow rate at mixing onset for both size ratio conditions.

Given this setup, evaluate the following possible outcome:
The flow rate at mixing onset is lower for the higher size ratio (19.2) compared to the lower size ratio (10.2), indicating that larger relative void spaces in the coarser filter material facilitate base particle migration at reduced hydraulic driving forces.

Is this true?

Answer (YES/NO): NO